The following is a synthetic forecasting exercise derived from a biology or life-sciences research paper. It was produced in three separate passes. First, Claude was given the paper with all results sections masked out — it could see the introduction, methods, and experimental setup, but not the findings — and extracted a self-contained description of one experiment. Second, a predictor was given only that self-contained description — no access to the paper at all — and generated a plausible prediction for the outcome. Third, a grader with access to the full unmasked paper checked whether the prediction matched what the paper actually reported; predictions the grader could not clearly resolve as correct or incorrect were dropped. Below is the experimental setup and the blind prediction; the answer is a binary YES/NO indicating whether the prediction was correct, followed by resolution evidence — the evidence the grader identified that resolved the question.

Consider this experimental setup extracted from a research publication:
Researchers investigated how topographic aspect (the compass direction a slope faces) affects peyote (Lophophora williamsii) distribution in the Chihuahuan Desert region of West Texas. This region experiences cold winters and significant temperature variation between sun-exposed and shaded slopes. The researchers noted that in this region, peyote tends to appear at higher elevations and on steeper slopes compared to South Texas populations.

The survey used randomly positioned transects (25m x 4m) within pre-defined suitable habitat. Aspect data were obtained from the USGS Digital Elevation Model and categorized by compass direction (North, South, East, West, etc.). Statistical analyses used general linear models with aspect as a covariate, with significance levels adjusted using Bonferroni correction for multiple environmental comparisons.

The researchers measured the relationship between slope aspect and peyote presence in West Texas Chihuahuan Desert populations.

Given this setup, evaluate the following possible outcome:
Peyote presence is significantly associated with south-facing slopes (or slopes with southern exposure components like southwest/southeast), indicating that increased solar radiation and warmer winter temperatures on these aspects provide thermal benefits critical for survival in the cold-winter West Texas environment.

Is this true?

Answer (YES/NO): NO